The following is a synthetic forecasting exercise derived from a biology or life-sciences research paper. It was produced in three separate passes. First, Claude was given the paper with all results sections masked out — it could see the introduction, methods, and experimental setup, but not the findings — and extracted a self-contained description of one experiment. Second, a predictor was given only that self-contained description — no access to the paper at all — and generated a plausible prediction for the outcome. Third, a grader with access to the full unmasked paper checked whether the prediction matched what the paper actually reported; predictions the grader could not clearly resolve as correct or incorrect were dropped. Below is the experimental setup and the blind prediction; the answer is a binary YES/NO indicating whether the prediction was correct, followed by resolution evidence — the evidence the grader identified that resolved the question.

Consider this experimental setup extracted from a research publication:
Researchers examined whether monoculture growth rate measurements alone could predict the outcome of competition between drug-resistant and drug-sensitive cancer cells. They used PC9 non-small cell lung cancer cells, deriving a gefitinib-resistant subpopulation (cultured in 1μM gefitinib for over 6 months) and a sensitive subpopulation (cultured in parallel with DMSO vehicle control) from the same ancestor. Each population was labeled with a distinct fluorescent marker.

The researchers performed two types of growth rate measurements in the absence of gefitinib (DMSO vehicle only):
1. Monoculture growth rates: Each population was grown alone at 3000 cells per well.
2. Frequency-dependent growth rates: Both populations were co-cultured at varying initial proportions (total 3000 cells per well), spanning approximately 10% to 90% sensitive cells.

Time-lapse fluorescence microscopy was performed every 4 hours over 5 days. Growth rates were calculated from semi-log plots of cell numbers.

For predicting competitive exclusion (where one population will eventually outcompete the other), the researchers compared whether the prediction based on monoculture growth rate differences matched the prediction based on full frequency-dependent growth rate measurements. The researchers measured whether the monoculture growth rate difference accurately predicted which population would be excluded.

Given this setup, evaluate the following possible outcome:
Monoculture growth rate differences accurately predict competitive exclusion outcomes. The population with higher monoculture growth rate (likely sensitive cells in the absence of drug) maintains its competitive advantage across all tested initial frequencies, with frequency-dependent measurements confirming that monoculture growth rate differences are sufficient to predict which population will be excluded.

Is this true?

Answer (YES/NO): NO